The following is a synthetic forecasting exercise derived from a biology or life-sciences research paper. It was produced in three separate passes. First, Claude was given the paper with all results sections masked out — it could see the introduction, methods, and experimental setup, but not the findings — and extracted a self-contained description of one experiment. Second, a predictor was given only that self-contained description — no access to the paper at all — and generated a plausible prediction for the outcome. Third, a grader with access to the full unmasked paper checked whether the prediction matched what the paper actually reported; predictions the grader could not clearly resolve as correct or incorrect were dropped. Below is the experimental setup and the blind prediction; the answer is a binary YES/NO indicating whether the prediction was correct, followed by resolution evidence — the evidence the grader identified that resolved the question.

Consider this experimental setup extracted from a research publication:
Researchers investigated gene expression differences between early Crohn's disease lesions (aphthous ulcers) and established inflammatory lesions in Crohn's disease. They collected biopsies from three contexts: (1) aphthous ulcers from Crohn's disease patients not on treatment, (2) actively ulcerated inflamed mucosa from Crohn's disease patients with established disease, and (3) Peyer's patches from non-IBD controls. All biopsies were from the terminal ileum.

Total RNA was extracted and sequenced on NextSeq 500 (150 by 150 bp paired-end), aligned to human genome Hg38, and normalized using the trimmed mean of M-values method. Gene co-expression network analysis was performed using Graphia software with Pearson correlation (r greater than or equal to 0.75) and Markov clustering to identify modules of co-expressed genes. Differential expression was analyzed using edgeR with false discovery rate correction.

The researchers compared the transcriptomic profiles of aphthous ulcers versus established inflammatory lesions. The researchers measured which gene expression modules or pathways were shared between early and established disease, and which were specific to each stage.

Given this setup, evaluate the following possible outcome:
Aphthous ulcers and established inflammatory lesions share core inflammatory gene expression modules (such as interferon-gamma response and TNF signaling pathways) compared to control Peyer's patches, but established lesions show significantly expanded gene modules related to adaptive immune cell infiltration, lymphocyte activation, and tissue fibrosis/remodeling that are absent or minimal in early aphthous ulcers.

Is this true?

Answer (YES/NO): NO